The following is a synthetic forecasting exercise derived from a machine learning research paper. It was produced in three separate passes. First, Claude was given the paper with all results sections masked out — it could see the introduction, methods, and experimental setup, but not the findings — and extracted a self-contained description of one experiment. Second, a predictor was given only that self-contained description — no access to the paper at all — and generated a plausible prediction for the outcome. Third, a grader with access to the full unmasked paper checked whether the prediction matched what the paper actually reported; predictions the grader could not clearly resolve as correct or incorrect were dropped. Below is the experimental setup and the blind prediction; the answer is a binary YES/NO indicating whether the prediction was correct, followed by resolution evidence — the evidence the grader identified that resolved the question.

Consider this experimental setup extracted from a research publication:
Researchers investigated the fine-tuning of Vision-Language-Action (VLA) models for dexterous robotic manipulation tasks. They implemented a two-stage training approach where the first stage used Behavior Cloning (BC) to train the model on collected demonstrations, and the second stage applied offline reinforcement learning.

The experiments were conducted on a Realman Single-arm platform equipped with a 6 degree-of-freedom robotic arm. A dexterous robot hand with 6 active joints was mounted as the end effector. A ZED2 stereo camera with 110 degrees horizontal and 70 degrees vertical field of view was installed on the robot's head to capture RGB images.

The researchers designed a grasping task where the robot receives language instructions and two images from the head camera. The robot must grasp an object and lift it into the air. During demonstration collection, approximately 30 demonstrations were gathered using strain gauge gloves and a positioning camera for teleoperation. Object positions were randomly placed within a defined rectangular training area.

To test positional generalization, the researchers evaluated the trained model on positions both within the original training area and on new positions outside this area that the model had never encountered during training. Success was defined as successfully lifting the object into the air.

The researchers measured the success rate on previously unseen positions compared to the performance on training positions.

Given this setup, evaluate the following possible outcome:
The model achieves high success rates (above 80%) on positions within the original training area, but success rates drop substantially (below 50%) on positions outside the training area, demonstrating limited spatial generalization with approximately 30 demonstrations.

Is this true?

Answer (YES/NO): NO